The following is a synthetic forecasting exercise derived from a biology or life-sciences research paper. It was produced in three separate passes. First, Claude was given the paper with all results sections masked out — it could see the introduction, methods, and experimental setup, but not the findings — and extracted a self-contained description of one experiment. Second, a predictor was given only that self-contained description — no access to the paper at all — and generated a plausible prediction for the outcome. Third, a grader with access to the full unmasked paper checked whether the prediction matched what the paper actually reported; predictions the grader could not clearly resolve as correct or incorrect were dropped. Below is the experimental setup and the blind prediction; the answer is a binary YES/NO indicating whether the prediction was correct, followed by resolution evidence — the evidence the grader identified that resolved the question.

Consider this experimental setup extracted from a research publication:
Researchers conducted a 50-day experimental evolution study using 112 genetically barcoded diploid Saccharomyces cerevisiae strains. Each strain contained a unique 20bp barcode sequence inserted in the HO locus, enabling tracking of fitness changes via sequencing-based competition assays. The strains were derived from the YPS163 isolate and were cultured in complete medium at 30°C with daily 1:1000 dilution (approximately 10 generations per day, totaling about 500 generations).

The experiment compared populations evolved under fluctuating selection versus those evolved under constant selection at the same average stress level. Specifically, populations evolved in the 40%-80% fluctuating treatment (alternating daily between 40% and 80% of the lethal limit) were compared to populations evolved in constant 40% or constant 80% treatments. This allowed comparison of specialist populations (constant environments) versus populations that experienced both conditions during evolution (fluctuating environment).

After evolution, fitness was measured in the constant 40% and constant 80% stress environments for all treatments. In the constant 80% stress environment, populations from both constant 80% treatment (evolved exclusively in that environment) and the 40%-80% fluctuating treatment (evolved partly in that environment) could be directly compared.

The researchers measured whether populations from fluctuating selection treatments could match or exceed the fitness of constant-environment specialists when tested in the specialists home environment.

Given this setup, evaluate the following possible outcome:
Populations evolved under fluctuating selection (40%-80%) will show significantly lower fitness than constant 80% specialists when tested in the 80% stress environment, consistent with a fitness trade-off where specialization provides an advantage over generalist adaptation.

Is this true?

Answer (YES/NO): NO